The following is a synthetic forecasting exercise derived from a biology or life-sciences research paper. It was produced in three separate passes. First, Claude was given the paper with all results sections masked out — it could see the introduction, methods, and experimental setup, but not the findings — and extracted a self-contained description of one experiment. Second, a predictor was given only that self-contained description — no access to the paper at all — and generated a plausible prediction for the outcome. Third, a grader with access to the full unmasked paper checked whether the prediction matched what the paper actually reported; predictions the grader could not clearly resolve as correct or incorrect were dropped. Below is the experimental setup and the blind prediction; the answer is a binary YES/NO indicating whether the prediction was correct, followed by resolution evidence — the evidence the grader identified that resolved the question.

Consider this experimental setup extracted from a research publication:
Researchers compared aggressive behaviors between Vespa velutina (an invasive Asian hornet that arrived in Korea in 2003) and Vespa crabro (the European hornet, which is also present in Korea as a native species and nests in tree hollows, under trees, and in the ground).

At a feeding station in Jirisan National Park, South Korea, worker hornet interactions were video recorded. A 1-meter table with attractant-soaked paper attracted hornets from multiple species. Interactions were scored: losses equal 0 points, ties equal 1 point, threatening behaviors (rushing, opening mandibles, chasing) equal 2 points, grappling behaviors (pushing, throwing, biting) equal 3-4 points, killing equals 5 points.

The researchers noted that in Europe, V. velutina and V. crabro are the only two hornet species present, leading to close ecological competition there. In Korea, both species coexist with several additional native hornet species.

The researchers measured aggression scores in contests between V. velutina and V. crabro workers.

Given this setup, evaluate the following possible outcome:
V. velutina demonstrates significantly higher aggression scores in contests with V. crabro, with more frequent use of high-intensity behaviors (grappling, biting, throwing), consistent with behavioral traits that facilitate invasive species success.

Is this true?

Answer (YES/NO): NO